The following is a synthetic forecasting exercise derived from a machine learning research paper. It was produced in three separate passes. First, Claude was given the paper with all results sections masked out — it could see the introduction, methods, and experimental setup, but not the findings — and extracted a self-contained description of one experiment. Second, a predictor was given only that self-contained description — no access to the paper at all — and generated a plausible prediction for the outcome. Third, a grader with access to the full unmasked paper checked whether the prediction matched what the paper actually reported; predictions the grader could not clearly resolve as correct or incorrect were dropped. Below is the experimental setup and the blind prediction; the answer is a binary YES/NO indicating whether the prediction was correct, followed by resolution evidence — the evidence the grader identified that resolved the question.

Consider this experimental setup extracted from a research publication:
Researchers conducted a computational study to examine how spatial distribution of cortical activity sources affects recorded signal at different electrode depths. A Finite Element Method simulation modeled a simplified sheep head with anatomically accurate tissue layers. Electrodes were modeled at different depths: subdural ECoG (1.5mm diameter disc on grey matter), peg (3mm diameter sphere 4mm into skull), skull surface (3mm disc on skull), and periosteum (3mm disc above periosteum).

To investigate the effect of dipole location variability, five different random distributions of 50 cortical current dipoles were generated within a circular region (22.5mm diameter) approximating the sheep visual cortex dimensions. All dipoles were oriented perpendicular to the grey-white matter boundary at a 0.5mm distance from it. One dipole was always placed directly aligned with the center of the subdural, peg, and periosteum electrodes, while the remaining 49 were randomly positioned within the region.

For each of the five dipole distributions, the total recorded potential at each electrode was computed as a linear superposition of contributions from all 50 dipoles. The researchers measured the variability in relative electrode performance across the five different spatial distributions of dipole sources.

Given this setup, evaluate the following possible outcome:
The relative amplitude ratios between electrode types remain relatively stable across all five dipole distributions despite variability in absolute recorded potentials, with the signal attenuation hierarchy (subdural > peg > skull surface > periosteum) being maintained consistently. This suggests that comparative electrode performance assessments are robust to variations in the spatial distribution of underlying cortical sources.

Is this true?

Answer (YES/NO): NO